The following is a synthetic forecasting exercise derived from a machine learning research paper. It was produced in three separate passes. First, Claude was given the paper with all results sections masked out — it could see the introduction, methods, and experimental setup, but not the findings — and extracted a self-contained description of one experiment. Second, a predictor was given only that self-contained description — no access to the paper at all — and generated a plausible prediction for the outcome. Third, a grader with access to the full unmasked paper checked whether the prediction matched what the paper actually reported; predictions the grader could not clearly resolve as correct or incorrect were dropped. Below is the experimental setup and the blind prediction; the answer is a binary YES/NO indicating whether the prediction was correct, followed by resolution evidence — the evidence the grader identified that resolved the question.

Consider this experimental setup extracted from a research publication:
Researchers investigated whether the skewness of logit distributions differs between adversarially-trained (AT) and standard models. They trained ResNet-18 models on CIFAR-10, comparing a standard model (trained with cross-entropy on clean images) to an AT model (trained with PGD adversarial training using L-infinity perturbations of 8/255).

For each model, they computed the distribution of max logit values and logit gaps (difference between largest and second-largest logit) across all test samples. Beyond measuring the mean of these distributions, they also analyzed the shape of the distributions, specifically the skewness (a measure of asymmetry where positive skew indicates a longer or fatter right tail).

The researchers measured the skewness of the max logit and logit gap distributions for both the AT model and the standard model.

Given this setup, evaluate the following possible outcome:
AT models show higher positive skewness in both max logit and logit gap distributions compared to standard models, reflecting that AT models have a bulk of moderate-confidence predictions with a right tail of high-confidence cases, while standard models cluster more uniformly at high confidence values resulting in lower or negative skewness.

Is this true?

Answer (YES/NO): YES